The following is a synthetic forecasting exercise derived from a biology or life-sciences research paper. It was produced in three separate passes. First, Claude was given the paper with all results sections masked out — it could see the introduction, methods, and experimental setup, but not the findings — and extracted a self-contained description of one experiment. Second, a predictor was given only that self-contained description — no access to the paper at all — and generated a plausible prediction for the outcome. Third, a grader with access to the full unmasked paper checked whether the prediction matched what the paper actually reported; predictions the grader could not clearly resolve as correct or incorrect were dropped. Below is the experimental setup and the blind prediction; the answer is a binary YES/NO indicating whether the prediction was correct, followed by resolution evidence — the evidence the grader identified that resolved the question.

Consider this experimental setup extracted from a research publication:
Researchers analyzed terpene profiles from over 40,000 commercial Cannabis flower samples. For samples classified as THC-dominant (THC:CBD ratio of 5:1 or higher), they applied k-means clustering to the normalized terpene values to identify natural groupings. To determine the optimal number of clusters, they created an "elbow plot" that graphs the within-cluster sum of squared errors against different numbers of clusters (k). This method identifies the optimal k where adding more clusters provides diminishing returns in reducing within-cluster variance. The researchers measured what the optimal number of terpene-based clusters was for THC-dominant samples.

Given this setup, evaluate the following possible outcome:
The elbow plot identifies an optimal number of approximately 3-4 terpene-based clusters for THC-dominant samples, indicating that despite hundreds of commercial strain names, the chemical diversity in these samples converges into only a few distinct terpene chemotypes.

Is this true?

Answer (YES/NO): YES